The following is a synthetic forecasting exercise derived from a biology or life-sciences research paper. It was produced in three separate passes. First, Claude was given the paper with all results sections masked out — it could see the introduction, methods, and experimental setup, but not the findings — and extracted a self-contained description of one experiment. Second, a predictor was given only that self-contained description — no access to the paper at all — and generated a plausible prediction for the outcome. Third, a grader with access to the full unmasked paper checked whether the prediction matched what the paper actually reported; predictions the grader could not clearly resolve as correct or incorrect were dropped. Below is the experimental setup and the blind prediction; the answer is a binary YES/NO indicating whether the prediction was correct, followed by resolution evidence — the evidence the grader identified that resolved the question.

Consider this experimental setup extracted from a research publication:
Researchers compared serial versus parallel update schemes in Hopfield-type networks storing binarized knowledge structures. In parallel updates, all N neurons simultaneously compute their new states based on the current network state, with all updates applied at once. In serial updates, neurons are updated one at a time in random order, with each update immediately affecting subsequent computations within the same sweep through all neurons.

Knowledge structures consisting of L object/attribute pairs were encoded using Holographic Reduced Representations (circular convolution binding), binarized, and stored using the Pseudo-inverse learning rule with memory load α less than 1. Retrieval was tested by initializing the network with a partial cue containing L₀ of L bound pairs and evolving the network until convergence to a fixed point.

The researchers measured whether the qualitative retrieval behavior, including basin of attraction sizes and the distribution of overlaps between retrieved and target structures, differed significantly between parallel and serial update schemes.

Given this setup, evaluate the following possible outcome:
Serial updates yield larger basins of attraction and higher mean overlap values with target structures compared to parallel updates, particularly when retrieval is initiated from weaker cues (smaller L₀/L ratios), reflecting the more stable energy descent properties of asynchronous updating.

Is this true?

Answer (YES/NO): NO